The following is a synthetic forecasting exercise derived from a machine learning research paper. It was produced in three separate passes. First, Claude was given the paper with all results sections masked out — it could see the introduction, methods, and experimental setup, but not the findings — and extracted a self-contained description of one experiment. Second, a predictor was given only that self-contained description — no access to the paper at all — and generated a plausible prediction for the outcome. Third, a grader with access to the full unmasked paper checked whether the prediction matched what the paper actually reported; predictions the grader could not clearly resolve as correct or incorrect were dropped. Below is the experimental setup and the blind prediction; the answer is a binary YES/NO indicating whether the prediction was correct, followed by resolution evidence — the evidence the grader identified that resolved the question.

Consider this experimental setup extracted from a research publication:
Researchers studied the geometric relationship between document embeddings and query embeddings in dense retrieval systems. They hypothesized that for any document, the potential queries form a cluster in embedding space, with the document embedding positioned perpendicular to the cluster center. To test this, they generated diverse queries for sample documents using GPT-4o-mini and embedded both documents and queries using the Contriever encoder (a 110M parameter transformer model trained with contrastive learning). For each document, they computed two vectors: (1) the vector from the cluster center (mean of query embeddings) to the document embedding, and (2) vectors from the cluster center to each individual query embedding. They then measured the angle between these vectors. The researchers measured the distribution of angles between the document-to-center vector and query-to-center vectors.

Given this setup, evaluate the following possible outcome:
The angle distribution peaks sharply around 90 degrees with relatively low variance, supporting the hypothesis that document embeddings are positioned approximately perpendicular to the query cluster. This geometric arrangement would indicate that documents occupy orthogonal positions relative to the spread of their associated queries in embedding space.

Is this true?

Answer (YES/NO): YES